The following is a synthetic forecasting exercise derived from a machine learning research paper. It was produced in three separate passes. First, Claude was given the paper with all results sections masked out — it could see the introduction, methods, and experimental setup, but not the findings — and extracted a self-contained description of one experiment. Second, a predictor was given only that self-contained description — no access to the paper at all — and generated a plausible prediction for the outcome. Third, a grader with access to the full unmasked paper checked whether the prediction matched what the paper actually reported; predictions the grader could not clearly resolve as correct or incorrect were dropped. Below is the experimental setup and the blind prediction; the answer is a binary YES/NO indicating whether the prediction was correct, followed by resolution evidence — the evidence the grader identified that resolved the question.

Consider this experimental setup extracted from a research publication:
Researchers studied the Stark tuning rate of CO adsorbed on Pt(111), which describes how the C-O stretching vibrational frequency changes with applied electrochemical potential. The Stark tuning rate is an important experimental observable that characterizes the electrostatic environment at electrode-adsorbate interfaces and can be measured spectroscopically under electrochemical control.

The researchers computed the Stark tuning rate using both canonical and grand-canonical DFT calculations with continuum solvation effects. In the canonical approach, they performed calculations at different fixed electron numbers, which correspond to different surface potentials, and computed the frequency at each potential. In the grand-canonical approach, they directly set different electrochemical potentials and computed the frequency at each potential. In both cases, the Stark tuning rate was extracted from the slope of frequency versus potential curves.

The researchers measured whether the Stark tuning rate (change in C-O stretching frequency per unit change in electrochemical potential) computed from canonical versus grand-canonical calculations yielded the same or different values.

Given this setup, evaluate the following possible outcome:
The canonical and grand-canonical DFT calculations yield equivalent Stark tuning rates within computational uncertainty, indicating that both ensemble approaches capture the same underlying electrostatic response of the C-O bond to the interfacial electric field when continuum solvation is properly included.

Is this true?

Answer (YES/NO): NO